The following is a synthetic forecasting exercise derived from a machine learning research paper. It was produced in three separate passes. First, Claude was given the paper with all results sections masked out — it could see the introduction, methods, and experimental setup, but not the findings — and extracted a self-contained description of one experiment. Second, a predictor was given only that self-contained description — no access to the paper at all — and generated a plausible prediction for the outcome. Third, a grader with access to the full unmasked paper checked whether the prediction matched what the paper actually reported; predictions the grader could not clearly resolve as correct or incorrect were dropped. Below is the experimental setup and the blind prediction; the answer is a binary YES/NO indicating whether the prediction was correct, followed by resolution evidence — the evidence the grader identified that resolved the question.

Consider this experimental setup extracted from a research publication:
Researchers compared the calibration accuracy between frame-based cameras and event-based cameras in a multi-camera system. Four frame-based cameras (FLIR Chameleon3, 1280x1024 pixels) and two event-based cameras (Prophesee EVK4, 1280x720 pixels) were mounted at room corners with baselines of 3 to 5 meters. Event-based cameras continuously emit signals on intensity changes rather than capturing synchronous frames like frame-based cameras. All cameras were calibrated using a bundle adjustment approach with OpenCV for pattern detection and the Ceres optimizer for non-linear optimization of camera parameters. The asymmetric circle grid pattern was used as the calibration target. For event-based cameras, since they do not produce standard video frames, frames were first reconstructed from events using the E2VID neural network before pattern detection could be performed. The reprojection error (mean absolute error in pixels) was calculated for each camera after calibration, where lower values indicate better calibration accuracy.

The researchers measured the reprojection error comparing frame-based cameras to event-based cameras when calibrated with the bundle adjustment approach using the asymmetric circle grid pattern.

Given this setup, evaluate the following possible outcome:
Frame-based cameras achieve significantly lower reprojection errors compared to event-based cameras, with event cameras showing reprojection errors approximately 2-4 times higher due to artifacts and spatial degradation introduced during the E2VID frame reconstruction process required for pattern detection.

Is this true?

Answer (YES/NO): NO